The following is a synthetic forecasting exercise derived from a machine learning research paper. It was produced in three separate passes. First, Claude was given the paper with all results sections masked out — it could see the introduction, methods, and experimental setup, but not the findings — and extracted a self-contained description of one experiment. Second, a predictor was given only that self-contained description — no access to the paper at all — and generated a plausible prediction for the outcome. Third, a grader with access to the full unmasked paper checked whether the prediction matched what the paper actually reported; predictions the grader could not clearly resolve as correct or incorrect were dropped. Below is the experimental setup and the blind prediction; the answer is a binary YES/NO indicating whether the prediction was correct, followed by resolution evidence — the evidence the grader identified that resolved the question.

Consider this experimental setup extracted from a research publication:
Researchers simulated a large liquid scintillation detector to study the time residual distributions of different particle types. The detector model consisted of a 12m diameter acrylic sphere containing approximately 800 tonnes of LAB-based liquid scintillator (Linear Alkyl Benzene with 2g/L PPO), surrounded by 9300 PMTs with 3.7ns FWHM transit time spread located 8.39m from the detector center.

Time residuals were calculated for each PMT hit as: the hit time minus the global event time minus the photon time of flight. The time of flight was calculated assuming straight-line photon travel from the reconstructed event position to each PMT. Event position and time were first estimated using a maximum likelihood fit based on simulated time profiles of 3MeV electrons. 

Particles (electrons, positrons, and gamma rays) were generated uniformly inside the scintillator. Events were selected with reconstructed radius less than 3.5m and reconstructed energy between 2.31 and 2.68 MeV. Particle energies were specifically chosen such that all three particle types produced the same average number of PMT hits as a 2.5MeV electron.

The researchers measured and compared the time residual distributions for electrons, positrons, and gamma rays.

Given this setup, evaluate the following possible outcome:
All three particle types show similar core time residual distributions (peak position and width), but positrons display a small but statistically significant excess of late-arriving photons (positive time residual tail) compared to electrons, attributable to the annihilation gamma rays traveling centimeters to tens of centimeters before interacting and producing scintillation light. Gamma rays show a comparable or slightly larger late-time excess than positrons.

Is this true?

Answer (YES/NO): NO